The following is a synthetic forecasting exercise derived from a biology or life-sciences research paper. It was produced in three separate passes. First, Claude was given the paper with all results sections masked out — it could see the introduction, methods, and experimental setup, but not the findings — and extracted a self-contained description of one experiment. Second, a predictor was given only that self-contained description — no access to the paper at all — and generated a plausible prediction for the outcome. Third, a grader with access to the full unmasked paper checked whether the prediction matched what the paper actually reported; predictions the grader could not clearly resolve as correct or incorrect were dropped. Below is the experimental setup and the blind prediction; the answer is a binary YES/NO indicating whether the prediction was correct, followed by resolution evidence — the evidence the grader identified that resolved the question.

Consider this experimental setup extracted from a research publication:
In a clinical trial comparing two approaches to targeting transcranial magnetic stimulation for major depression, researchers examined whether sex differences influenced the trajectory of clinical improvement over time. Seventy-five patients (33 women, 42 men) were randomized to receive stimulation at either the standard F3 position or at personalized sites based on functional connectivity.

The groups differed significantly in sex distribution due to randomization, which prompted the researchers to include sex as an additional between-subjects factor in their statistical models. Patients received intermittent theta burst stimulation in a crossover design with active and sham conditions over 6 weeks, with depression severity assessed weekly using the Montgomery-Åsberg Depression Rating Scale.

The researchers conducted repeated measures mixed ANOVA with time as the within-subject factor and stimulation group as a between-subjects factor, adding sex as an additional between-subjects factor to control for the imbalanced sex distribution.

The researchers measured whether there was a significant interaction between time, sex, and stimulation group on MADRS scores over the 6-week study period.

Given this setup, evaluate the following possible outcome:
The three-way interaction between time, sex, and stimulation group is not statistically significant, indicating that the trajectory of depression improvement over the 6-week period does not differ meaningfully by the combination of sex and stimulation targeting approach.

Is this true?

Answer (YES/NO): YES